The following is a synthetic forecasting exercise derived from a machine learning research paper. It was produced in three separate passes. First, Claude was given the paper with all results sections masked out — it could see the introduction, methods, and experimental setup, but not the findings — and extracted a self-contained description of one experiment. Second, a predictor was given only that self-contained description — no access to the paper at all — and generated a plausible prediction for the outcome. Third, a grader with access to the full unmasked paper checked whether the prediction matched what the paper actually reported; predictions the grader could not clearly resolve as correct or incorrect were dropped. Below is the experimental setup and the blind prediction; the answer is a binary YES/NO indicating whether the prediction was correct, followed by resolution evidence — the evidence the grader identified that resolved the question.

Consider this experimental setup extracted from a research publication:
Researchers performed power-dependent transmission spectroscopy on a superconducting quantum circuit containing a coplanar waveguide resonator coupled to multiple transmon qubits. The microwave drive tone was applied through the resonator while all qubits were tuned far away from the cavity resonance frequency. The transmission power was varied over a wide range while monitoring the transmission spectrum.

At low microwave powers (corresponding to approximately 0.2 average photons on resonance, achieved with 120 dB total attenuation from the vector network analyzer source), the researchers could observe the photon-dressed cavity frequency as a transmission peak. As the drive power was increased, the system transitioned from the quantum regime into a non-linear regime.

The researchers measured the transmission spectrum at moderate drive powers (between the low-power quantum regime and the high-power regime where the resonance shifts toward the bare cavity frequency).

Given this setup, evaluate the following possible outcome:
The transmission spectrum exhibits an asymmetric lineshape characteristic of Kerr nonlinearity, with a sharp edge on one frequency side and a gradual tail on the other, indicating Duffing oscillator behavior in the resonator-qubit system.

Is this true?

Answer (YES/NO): NO